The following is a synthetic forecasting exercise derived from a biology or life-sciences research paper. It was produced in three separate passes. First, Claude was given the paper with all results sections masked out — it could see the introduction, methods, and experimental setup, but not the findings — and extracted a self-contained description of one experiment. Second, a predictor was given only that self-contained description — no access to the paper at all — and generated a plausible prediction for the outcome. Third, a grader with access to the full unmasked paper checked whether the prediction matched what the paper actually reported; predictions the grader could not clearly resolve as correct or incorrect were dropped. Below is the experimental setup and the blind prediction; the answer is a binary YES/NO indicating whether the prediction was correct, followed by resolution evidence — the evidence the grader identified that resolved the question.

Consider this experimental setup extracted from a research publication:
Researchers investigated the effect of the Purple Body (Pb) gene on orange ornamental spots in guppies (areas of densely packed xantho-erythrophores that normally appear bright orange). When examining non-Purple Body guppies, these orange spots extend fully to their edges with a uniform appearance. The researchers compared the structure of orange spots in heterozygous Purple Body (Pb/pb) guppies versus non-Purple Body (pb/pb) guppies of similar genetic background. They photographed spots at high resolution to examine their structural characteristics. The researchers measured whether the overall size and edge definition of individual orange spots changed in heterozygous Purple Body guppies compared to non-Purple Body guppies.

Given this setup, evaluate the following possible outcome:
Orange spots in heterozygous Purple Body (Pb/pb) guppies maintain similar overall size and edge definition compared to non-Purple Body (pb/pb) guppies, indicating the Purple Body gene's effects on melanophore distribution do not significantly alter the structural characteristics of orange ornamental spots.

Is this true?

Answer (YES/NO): NO